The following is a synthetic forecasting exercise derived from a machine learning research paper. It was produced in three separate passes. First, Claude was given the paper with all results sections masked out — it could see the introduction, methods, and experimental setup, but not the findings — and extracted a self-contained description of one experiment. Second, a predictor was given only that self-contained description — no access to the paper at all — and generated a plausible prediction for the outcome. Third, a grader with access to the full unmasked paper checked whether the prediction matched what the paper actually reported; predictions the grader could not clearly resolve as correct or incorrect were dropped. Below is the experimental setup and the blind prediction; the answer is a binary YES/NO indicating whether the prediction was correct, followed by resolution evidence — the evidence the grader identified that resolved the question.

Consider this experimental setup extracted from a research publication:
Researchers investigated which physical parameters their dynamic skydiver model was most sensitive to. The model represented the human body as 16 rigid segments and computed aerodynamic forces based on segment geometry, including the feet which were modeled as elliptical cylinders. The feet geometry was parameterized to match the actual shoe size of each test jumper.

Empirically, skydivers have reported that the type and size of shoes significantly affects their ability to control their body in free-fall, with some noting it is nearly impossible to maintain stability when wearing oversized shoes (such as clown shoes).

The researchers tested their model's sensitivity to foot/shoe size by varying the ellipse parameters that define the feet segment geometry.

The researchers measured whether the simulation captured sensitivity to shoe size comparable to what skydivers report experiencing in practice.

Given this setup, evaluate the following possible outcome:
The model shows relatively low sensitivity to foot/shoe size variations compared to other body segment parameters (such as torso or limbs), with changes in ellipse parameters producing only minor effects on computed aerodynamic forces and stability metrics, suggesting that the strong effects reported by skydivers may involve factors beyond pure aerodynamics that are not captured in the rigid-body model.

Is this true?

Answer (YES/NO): NO